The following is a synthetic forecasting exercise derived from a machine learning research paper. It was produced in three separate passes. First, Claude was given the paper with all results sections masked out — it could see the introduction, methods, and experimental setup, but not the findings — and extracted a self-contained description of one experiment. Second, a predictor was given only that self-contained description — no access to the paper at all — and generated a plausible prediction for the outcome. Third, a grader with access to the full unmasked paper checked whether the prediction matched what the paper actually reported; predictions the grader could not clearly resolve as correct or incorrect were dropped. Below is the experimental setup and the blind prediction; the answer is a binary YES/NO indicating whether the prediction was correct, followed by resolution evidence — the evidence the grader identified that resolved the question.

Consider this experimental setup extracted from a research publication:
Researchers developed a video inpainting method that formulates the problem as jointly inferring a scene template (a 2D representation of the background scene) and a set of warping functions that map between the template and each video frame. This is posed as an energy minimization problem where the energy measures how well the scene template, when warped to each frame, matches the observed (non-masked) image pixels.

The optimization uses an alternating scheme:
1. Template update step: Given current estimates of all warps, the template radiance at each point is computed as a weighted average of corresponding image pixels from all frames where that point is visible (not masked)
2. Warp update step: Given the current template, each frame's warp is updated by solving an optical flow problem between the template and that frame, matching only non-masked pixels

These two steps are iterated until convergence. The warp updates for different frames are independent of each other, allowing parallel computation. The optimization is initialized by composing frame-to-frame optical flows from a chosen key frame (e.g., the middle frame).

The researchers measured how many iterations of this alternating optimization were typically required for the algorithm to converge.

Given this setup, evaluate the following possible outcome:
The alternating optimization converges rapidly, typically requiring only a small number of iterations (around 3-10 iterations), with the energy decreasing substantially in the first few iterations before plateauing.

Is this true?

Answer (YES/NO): NO